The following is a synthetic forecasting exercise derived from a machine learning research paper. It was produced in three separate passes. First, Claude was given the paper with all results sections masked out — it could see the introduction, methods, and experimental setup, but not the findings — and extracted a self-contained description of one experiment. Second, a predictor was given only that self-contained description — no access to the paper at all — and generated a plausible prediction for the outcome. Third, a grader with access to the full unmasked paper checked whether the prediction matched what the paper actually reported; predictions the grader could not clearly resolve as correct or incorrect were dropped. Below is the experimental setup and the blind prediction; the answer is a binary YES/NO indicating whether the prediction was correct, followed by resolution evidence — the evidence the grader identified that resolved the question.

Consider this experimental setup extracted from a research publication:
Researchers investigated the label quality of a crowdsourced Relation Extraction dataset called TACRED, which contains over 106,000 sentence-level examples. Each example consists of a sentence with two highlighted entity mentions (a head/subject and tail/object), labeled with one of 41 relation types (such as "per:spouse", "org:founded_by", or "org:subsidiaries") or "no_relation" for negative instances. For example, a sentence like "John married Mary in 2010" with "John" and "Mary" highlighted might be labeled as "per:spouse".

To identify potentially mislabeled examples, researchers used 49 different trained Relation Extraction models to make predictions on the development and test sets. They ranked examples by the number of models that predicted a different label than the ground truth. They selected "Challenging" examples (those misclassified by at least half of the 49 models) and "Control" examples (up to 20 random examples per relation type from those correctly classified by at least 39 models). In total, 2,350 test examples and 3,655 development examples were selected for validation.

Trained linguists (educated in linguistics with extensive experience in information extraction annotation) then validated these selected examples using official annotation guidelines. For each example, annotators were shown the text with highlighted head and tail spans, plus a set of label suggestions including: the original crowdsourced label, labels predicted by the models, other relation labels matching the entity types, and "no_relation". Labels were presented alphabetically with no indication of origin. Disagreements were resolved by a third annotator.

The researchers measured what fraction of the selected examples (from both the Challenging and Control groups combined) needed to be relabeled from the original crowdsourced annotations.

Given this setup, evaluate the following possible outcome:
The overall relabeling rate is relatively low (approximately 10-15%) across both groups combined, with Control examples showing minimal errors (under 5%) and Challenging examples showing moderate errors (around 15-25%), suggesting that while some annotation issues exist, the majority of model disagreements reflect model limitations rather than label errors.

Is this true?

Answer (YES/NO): NO